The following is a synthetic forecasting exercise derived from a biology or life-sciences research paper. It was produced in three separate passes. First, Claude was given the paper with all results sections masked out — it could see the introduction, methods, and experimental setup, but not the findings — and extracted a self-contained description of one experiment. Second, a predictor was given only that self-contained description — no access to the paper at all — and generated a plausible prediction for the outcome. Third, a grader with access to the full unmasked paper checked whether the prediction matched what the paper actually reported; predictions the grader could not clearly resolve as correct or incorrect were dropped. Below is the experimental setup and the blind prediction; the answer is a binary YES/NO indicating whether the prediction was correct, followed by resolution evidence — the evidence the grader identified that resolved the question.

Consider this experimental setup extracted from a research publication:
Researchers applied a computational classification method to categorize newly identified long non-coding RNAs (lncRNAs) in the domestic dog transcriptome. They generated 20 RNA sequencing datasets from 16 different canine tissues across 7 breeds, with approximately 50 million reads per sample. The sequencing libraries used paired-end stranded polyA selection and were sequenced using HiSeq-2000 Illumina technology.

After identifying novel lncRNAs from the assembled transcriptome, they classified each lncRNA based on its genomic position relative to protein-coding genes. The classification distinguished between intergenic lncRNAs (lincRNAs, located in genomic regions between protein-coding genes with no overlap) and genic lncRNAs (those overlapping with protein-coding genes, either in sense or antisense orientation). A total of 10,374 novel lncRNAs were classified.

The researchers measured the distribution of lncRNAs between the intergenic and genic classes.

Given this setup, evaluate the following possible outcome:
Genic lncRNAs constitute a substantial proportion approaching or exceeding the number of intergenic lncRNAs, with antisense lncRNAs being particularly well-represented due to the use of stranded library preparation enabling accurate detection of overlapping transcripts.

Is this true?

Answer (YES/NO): YES